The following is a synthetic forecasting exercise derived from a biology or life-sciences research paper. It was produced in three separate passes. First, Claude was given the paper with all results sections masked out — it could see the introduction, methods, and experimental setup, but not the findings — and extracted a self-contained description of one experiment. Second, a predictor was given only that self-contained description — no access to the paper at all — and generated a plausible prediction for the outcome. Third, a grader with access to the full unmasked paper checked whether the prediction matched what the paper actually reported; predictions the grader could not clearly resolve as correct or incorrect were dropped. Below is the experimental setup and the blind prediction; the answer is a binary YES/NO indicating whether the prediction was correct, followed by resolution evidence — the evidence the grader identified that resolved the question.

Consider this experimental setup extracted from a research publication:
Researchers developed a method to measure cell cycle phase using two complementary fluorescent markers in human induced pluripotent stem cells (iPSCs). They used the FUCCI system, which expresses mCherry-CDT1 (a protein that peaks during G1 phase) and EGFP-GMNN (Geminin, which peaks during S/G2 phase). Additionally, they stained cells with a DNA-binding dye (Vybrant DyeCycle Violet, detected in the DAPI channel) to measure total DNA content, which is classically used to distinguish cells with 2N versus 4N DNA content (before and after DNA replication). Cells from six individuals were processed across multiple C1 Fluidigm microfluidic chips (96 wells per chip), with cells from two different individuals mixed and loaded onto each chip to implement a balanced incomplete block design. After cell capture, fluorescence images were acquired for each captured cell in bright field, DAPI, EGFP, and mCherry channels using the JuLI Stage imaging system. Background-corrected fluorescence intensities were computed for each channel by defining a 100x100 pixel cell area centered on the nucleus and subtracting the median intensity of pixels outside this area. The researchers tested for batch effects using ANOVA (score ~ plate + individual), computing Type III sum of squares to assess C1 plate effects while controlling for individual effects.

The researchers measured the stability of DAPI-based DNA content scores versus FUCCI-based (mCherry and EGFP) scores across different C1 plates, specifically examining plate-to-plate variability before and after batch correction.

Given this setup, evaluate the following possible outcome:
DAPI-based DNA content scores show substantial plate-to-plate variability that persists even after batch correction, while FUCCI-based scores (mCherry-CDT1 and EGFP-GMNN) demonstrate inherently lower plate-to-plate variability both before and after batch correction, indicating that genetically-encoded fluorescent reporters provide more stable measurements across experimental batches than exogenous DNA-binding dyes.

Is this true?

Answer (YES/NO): NO